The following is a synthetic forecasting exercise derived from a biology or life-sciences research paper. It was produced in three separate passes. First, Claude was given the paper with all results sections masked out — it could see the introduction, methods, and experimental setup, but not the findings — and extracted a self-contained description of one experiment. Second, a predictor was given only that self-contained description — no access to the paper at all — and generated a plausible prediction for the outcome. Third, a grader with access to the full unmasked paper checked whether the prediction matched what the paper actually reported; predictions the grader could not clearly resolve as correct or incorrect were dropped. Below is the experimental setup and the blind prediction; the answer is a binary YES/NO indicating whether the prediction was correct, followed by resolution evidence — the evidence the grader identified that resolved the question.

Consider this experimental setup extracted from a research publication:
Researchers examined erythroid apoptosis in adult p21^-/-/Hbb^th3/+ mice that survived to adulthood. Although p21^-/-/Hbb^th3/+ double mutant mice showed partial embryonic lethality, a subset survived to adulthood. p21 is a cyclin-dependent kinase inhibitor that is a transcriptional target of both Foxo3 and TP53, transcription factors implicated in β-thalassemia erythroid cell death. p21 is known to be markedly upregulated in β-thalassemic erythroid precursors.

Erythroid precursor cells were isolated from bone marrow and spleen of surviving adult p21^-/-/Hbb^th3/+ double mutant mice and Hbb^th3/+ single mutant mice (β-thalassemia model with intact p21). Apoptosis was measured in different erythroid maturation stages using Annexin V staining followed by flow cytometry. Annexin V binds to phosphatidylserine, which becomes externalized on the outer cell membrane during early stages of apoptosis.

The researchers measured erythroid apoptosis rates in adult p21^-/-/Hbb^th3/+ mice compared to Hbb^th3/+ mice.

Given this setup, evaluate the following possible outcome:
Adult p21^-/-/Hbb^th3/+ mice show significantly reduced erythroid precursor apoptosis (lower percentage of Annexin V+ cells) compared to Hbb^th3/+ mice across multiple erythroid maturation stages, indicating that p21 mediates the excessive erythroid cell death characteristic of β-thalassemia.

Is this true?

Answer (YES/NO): YES